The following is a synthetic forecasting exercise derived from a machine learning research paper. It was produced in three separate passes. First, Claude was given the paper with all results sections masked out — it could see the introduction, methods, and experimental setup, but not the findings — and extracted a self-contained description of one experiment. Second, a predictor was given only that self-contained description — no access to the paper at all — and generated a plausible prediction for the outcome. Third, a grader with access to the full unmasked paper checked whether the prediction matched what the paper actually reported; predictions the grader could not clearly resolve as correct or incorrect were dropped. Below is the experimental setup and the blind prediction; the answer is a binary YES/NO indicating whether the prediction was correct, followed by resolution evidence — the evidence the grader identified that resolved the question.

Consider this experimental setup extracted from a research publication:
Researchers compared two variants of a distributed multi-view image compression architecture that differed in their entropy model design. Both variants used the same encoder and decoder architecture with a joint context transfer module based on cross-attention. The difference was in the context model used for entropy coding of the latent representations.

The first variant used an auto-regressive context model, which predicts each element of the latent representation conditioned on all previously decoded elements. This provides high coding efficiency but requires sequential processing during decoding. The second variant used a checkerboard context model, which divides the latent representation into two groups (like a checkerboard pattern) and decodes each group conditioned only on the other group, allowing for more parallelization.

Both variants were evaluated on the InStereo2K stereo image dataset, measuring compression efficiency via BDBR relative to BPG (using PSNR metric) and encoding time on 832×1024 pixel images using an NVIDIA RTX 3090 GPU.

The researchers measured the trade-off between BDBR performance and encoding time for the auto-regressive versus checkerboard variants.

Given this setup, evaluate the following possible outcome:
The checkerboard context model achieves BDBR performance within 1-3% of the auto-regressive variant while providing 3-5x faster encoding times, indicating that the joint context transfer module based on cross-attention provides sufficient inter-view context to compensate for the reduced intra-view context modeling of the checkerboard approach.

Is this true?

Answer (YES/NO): NO